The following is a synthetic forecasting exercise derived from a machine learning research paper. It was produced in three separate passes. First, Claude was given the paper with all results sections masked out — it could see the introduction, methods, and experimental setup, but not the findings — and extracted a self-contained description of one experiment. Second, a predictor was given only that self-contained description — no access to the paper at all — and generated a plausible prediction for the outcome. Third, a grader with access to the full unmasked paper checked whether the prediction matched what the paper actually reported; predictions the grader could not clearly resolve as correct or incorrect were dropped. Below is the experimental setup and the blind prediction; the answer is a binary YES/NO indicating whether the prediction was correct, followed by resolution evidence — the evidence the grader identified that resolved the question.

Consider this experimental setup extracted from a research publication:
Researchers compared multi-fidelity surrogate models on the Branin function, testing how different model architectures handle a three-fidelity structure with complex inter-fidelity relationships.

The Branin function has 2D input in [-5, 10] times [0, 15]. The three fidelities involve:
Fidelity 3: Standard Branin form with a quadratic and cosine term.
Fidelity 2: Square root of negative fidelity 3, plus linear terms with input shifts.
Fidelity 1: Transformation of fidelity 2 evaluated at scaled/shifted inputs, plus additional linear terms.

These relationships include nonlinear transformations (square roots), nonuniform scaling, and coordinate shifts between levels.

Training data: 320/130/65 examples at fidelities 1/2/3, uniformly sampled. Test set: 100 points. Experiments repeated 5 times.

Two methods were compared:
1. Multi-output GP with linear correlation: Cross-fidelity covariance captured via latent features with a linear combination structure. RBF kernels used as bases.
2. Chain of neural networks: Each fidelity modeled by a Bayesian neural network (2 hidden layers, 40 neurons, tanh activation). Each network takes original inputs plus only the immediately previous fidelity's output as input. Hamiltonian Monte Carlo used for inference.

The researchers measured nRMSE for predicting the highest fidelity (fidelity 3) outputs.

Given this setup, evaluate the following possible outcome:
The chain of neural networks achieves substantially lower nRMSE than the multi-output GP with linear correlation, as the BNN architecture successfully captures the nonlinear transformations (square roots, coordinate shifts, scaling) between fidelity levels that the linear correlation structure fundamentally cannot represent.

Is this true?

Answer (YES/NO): YES